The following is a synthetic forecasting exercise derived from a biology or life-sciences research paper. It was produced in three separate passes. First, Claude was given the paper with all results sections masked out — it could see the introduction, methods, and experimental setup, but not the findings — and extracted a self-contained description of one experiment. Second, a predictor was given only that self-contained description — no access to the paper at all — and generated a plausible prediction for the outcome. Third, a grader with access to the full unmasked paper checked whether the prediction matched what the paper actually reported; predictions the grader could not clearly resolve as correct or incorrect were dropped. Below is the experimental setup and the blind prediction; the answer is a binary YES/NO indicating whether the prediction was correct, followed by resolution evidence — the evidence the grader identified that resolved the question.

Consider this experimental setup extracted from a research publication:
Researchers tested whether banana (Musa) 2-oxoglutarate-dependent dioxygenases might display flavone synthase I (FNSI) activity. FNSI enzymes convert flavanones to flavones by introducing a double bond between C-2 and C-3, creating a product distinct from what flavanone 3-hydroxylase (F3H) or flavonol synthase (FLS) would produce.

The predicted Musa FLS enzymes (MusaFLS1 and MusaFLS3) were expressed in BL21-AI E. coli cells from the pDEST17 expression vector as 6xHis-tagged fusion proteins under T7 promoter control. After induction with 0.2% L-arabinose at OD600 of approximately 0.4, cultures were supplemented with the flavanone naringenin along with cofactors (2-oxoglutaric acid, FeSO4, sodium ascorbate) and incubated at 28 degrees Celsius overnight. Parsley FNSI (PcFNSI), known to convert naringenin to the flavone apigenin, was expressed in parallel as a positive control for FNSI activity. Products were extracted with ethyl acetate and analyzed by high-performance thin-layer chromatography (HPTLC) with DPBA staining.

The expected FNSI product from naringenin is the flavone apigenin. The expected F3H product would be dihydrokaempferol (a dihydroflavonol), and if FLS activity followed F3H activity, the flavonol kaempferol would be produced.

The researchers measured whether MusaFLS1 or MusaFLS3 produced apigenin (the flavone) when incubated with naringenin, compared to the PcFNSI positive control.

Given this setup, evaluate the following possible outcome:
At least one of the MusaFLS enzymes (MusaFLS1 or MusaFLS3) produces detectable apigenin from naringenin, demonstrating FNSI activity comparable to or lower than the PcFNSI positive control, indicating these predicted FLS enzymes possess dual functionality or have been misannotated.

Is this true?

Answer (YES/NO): NO